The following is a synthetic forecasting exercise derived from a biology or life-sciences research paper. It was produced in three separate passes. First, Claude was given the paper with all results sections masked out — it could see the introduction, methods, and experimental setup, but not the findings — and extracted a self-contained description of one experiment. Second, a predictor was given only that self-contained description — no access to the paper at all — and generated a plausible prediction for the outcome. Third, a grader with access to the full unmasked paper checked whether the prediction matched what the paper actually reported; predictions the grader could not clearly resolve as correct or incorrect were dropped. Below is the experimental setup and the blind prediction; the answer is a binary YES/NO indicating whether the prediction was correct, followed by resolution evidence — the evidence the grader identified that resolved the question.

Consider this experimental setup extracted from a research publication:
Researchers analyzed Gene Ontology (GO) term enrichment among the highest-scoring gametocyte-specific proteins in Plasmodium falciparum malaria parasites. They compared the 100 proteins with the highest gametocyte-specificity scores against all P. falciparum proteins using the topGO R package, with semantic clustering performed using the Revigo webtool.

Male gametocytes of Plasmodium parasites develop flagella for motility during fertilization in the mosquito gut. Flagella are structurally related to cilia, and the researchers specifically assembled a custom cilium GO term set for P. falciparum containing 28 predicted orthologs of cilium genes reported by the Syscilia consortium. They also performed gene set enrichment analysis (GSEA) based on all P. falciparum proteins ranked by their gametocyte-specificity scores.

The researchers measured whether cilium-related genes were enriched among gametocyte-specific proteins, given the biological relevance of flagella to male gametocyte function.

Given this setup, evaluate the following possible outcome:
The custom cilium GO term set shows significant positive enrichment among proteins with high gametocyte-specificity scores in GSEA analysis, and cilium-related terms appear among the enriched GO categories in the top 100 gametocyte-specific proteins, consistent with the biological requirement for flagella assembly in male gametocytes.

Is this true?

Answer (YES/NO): NO